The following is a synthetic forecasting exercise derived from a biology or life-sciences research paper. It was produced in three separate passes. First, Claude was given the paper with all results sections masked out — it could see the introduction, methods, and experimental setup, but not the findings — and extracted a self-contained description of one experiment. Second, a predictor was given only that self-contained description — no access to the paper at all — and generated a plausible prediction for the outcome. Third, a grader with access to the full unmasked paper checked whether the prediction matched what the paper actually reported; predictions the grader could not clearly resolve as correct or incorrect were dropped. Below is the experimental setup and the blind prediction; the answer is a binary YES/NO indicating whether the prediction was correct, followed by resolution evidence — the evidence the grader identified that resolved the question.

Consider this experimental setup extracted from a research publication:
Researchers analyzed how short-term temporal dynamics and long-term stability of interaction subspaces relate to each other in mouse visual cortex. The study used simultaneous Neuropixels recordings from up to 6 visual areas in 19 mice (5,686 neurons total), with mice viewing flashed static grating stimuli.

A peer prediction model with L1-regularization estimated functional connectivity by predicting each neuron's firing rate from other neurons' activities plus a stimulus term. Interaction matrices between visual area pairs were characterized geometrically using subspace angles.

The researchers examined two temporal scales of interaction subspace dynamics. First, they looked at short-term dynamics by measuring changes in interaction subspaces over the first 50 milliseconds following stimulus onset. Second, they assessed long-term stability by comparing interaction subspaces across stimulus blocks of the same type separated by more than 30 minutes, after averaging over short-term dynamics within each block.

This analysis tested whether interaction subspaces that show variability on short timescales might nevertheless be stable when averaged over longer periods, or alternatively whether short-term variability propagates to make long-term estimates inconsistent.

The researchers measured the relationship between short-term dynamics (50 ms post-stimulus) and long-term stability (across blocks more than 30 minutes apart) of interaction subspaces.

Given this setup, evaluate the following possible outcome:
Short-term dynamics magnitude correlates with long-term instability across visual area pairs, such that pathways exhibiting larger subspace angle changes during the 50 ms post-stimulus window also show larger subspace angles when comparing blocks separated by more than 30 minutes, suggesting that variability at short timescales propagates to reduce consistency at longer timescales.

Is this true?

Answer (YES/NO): NO